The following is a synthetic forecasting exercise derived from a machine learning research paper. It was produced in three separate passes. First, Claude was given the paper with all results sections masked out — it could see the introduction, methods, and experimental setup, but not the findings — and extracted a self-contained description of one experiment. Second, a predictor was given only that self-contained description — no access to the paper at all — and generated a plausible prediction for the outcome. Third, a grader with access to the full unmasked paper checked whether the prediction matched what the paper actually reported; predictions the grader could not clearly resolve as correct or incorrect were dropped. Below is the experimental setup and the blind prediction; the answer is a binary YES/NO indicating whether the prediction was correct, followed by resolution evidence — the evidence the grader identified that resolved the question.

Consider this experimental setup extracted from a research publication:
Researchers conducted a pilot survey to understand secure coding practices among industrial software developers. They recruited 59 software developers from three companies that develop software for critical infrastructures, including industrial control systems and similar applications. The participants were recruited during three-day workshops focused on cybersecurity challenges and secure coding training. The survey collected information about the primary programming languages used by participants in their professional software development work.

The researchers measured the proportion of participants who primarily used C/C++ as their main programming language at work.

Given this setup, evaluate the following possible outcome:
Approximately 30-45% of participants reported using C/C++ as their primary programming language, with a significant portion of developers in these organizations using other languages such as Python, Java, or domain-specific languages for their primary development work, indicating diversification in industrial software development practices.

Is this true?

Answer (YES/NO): NO